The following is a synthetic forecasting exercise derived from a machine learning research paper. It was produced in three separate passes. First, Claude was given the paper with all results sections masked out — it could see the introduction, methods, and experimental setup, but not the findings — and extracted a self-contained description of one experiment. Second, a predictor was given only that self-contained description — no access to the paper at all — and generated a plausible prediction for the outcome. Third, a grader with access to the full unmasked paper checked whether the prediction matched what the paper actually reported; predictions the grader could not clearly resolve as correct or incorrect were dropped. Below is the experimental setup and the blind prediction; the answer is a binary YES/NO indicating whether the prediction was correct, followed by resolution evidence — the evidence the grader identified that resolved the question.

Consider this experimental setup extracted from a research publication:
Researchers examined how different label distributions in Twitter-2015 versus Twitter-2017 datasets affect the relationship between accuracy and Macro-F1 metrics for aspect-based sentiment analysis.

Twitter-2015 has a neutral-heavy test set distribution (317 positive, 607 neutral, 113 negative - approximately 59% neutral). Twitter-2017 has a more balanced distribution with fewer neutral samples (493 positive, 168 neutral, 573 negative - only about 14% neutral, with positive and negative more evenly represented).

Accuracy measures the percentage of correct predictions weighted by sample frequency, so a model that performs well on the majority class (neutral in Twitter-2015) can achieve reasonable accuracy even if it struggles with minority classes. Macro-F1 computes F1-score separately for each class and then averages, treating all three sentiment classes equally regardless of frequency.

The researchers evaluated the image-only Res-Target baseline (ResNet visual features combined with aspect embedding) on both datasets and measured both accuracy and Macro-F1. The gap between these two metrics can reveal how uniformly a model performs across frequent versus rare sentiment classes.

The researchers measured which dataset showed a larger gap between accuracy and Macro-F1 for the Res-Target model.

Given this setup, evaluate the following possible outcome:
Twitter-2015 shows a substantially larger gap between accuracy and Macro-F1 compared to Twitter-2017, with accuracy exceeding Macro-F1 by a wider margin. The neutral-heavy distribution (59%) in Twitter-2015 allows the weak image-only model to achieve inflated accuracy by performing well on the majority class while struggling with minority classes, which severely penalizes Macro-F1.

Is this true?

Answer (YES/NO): YES